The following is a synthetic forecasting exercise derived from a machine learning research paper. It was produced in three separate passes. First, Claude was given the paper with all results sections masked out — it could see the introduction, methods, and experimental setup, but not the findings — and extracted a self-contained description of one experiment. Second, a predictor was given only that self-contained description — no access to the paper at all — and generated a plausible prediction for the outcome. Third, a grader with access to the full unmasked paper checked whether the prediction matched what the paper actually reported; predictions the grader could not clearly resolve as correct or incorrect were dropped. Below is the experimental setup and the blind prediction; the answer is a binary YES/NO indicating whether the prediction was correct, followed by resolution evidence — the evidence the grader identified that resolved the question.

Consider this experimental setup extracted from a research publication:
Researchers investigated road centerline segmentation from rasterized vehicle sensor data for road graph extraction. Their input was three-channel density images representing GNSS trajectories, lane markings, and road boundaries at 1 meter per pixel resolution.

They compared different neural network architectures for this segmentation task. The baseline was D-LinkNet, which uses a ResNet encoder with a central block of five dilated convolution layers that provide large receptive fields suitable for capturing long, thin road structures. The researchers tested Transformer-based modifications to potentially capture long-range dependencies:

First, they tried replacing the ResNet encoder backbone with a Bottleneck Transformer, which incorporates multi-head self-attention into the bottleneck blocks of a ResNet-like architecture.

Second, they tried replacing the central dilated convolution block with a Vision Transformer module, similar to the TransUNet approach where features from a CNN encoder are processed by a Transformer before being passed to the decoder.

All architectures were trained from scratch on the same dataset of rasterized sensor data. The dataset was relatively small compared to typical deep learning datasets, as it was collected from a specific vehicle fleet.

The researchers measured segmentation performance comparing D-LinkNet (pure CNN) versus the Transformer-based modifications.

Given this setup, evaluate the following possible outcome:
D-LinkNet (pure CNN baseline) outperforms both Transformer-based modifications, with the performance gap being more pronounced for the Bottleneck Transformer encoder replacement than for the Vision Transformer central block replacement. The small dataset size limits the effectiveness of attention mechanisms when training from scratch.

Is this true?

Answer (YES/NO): NO